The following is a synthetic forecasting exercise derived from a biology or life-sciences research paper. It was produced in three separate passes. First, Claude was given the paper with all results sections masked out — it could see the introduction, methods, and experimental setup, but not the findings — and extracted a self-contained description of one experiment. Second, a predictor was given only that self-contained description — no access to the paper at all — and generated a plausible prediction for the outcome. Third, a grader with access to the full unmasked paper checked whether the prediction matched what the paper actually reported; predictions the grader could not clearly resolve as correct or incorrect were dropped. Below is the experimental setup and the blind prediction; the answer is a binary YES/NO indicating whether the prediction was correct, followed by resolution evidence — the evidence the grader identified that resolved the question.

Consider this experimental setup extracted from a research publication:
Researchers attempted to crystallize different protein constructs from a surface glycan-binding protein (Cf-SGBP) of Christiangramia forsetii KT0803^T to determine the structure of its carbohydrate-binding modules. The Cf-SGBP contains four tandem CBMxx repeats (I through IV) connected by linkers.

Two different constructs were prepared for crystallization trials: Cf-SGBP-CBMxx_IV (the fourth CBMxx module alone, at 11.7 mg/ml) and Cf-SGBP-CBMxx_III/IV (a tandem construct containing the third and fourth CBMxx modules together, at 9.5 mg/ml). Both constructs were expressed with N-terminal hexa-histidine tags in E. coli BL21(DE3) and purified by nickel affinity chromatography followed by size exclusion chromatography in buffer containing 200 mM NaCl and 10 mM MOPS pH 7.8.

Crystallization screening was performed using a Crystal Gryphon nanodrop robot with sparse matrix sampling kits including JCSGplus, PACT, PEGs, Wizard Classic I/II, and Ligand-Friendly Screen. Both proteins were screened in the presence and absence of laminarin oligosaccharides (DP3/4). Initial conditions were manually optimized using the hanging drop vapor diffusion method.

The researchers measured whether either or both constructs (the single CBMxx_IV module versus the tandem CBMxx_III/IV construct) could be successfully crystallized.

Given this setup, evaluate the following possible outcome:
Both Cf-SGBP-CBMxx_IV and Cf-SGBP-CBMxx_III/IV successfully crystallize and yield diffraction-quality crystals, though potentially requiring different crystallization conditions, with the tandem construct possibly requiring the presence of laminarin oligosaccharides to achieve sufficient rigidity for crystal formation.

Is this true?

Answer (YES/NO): NO